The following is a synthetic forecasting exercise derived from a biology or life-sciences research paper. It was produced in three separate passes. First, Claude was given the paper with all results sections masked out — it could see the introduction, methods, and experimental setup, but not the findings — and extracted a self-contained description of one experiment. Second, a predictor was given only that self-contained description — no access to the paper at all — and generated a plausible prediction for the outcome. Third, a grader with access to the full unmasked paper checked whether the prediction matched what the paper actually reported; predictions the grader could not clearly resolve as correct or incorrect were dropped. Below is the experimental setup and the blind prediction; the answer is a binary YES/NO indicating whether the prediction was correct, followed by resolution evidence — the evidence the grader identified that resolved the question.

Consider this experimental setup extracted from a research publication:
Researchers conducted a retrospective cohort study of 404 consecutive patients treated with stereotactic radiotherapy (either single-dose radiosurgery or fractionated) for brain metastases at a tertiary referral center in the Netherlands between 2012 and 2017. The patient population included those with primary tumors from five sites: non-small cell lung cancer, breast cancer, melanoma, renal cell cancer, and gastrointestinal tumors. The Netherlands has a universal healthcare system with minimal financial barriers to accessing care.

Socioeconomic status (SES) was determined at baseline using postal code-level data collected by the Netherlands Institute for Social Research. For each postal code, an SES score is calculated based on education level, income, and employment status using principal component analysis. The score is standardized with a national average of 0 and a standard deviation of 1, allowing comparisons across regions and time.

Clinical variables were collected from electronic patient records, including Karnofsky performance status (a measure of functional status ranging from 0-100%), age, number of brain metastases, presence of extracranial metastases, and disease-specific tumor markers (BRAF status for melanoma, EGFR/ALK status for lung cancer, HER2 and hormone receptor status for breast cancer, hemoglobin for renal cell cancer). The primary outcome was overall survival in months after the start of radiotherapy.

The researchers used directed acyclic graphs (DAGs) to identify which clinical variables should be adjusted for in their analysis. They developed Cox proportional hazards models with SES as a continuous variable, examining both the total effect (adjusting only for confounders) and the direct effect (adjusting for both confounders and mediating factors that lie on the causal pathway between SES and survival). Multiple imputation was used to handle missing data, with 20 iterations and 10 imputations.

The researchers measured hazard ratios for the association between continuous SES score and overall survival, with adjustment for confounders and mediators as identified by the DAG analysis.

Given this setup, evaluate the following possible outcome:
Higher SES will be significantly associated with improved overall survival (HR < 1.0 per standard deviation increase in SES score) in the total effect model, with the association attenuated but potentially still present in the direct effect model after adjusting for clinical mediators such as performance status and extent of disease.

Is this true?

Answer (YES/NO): NO